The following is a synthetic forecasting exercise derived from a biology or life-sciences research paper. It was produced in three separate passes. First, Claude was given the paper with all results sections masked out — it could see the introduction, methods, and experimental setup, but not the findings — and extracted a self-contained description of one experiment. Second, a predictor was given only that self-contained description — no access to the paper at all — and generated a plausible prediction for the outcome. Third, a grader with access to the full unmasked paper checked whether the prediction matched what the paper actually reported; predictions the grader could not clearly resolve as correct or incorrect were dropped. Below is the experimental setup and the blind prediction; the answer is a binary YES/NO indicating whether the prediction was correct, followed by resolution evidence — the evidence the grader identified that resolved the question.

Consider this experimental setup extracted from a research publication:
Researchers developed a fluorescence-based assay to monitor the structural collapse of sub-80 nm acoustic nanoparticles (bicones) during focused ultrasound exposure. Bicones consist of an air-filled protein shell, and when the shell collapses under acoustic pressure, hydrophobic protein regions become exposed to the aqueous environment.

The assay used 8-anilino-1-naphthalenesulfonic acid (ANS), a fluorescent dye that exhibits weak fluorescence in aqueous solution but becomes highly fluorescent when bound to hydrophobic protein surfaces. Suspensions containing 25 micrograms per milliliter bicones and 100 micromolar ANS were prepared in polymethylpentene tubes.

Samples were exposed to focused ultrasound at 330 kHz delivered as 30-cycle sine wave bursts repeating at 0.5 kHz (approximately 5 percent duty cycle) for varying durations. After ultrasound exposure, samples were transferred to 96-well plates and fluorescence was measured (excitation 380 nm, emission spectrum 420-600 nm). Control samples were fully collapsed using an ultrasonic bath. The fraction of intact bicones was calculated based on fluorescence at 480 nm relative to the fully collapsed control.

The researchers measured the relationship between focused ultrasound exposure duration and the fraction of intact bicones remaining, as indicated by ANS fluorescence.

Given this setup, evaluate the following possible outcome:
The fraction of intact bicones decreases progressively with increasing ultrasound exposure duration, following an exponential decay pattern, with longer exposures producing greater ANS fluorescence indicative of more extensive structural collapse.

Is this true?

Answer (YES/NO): NO